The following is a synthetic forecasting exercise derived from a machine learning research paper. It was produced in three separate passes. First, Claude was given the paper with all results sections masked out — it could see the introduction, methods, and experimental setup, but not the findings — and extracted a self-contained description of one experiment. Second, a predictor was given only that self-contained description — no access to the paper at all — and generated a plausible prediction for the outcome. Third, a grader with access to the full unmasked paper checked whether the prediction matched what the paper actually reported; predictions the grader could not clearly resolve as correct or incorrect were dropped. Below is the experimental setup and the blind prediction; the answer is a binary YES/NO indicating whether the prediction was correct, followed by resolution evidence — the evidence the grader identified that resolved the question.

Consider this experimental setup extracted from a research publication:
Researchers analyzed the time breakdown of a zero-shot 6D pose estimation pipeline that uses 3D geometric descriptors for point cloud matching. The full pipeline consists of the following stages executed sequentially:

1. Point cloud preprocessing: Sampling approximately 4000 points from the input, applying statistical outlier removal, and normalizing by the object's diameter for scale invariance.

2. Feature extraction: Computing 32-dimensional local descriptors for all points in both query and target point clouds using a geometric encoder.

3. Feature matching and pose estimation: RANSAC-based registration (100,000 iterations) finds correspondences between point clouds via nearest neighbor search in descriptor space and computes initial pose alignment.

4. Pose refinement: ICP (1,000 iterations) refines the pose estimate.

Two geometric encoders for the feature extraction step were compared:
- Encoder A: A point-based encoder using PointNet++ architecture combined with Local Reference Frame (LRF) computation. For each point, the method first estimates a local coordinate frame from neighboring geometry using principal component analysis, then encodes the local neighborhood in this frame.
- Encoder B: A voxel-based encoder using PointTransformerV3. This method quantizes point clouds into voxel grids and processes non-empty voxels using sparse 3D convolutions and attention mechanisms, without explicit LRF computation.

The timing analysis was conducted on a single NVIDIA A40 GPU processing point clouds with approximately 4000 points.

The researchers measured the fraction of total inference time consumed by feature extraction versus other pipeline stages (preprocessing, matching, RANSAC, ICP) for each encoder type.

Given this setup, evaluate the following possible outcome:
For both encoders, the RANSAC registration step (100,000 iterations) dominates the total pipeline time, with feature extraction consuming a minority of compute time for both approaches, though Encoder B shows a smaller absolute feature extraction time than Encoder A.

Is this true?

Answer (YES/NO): NO